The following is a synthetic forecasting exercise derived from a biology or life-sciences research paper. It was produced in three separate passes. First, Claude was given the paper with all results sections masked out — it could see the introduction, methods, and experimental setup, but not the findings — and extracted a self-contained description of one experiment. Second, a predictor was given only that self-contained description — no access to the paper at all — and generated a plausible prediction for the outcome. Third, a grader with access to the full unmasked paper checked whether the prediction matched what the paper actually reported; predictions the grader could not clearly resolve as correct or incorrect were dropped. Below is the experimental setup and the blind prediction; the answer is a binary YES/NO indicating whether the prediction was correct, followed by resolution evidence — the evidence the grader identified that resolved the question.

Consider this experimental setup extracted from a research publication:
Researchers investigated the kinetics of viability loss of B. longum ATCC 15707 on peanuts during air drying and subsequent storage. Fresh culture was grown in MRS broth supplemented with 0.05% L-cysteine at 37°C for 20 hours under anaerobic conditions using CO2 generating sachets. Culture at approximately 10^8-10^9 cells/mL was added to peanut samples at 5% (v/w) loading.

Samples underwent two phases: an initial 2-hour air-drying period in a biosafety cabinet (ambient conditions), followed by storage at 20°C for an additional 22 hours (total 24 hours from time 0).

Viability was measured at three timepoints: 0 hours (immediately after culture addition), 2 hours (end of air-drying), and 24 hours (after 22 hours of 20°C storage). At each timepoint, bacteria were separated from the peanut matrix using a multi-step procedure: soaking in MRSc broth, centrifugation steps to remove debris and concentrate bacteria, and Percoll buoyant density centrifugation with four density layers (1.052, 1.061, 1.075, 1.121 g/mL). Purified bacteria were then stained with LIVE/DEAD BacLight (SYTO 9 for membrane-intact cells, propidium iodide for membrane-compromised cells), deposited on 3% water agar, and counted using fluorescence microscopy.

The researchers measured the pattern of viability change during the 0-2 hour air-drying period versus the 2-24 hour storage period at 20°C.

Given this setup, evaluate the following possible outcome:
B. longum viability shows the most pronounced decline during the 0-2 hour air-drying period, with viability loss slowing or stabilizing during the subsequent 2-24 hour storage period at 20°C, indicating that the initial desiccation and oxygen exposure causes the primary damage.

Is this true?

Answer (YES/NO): NO